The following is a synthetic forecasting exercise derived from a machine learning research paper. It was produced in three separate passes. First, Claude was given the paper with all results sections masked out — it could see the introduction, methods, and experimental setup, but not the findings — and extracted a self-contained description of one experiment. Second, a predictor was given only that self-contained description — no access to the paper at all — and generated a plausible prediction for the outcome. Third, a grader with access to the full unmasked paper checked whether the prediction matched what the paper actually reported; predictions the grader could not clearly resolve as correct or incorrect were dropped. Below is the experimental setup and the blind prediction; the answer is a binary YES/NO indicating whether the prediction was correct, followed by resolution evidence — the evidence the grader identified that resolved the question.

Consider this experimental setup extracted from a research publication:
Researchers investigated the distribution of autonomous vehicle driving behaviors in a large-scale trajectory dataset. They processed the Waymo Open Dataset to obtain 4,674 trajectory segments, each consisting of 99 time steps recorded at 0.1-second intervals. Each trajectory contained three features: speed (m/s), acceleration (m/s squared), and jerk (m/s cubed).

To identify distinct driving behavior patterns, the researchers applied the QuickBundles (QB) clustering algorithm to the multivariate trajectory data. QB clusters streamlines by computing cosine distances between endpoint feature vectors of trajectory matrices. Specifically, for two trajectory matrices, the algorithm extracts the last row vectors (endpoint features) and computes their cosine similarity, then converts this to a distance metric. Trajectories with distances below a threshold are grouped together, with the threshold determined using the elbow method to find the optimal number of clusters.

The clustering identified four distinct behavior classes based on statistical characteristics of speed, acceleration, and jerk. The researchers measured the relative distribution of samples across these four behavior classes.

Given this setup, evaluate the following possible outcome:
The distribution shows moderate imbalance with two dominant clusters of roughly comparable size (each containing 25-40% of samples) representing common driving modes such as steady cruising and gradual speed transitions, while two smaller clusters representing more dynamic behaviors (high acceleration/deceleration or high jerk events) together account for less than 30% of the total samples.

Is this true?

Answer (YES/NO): NO